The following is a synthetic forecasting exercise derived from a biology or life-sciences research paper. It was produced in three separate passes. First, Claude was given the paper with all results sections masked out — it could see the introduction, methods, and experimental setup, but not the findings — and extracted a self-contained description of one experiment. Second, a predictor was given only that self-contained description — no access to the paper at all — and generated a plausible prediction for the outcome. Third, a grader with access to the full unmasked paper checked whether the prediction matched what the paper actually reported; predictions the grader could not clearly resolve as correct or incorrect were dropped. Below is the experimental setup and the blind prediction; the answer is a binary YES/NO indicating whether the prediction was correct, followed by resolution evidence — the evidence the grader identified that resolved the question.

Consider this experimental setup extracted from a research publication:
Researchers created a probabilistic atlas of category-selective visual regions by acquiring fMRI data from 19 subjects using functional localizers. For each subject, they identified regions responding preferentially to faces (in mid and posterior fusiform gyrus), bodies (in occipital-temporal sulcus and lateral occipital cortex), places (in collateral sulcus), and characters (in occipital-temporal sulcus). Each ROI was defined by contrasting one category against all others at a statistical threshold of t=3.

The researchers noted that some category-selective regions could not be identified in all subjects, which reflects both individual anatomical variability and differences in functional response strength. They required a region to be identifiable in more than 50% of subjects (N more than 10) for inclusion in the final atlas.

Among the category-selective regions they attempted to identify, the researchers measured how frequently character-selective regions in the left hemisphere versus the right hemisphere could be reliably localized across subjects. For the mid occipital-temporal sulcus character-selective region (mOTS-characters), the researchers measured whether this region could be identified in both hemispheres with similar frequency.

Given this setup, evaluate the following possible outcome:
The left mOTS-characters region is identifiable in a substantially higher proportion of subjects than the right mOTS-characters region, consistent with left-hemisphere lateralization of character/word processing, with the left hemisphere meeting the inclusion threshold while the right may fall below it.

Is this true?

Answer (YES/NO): YES